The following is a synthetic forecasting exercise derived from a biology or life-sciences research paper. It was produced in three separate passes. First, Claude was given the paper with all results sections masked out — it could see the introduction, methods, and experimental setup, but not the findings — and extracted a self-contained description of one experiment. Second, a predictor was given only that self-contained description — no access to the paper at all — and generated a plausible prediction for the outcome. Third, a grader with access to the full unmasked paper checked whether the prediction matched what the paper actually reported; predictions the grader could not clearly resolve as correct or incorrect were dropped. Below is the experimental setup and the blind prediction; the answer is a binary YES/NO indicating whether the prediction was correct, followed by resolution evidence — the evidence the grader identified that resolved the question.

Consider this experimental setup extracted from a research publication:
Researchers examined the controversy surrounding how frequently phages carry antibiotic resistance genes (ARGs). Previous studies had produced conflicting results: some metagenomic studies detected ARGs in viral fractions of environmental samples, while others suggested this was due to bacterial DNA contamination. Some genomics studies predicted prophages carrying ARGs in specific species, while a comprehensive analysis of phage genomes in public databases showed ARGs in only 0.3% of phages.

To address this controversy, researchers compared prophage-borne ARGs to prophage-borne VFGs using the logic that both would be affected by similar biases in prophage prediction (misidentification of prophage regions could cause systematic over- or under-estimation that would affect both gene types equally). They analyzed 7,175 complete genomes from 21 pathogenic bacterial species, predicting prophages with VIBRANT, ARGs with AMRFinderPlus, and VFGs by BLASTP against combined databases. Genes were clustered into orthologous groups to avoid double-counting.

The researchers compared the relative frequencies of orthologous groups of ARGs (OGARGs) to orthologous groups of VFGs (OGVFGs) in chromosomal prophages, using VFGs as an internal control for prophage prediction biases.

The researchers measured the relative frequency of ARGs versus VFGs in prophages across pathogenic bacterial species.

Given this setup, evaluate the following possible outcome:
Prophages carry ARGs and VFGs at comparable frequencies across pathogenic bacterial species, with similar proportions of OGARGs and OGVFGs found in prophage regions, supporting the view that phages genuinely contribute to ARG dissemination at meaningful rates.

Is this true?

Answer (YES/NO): NO